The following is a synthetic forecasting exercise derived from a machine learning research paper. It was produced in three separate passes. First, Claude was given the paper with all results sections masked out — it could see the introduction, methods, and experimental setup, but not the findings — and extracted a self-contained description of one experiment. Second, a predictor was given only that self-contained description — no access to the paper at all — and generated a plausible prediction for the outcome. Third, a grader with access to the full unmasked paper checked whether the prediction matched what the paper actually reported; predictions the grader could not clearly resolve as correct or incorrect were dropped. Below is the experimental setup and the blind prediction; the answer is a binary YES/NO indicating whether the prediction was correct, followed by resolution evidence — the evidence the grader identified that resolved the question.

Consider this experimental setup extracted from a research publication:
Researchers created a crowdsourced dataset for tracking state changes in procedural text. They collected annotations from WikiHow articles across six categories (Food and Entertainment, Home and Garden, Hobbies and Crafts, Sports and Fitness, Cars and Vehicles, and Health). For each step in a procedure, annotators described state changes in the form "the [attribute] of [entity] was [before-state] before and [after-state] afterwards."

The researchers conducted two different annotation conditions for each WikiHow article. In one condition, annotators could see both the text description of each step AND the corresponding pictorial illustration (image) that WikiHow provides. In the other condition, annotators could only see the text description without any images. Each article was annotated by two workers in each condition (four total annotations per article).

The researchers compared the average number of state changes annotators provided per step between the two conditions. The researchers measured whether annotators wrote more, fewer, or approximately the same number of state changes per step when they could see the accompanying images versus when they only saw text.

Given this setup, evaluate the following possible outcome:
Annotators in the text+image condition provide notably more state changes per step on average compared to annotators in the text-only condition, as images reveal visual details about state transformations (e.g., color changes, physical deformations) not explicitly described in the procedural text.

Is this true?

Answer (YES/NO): YES